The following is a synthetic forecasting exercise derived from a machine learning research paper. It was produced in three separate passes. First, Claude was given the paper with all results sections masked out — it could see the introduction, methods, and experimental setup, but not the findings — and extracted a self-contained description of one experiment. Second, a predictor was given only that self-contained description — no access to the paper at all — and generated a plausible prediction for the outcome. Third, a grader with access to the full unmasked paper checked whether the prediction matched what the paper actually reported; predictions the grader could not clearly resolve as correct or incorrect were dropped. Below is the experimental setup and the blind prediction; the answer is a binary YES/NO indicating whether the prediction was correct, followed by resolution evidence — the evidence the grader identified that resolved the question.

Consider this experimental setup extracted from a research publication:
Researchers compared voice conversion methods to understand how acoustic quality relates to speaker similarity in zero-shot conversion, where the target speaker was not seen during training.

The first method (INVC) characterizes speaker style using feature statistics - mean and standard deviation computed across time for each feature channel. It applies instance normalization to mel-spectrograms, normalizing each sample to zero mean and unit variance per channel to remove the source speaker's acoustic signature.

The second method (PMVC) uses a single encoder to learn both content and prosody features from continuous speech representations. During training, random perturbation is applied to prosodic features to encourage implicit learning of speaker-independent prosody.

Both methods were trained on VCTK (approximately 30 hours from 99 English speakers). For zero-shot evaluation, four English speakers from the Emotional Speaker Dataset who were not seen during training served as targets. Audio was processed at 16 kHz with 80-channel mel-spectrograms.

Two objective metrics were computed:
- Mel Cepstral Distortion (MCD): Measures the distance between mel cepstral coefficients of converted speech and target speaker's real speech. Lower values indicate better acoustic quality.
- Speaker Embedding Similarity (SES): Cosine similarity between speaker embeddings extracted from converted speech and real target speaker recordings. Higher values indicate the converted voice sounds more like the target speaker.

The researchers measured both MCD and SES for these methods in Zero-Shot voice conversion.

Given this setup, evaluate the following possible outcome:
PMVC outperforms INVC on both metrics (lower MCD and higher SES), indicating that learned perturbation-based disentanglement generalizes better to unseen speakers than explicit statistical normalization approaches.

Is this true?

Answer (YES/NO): YES